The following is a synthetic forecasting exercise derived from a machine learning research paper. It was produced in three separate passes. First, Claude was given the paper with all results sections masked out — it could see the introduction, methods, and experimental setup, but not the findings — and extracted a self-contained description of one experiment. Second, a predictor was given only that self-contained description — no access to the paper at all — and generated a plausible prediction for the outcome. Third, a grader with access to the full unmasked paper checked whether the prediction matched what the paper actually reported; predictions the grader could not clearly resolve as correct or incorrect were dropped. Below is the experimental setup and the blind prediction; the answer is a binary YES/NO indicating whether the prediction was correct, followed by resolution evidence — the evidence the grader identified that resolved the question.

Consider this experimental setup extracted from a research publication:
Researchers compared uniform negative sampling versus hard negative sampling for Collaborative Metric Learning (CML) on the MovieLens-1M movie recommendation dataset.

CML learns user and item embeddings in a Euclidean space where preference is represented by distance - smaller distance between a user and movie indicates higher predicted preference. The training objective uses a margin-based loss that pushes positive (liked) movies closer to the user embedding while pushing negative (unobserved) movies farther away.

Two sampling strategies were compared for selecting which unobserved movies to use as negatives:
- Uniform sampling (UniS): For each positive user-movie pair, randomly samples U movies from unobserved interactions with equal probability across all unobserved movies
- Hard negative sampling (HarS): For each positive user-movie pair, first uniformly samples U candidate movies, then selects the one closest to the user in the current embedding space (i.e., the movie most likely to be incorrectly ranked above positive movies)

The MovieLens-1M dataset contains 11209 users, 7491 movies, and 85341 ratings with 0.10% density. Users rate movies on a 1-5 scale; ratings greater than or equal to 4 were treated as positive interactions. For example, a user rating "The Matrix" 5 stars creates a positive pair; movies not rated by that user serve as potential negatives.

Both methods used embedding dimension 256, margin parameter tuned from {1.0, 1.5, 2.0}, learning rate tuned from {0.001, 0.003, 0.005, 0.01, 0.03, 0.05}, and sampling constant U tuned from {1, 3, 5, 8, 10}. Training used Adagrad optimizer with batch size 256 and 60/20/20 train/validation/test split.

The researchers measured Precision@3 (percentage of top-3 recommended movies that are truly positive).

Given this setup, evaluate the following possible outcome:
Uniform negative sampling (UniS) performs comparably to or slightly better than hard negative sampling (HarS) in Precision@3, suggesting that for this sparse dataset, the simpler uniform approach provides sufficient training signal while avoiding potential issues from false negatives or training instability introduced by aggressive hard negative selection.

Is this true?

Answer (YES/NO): NO